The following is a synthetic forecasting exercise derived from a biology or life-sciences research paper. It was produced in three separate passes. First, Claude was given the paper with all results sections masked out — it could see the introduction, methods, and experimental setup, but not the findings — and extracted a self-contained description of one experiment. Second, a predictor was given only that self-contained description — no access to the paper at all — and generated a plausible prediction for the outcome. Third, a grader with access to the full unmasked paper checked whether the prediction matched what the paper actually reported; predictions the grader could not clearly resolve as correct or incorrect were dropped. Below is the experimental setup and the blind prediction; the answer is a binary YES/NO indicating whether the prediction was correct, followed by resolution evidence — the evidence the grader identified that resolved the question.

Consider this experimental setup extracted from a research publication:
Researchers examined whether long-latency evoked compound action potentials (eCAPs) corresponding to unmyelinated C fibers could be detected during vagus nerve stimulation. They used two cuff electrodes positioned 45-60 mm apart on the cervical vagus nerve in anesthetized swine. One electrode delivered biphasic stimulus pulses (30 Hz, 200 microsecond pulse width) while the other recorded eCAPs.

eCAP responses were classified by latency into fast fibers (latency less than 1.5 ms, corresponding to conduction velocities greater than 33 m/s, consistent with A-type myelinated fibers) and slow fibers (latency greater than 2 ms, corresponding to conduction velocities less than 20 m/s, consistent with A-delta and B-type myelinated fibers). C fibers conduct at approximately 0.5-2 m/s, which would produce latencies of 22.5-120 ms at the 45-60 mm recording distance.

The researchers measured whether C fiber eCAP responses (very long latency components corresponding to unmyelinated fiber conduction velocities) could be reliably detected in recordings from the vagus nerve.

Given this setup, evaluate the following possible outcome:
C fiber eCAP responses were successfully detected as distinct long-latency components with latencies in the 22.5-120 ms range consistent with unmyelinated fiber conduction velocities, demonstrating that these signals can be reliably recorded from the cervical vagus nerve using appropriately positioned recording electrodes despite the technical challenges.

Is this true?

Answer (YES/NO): NO